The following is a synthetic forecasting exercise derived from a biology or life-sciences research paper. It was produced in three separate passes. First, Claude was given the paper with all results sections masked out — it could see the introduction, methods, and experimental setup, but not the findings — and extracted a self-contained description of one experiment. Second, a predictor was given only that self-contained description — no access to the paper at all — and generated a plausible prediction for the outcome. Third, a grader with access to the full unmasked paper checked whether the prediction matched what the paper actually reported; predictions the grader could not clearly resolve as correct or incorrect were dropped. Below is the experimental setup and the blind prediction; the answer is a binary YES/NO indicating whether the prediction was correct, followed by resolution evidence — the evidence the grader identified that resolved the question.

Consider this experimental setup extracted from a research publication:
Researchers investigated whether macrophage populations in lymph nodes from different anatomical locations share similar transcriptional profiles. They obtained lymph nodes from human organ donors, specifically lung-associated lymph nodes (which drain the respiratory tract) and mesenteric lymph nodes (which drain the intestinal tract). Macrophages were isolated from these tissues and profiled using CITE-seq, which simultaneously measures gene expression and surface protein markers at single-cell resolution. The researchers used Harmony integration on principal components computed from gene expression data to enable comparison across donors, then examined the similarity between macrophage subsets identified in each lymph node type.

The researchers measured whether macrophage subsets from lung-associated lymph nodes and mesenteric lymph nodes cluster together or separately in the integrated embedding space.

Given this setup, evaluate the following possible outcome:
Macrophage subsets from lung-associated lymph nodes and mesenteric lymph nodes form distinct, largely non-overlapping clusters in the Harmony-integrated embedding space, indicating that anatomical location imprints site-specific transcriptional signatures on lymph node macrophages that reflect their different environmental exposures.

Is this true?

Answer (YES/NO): NO